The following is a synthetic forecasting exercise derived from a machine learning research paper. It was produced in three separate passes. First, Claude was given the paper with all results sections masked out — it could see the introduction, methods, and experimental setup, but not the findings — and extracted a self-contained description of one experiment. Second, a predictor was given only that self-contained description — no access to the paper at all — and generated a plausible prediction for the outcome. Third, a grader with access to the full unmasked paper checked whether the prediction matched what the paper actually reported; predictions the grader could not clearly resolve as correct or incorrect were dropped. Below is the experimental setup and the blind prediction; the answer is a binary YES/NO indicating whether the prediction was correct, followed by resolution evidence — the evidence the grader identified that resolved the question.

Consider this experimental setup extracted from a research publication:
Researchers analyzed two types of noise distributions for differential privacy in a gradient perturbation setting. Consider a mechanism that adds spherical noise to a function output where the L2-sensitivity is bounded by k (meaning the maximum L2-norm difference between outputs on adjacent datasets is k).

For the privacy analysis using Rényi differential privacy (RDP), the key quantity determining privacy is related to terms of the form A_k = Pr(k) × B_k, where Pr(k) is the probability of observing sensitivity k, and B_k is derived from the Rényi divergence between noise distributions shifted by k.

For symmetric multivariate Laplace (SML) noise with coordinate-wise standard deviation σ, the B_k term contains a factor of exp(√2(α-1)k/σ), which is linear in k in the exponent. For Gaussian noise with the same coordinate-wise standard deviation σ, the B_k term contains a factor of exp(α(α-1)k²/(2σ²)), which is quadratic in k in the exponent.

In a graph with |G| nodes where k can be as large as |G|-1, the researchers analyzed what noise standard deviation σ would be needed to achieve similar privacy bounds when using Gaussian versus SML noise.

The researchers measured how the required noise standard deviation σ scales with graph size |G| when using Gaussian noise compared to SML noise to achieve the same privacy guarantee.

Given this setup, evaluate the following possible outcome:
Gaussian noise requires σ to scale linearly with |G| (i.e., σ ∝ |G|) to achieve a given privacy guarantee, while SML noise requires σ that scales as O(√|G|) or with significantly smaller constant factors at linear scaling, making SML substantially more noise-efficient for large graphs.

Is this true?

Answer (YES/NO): NO